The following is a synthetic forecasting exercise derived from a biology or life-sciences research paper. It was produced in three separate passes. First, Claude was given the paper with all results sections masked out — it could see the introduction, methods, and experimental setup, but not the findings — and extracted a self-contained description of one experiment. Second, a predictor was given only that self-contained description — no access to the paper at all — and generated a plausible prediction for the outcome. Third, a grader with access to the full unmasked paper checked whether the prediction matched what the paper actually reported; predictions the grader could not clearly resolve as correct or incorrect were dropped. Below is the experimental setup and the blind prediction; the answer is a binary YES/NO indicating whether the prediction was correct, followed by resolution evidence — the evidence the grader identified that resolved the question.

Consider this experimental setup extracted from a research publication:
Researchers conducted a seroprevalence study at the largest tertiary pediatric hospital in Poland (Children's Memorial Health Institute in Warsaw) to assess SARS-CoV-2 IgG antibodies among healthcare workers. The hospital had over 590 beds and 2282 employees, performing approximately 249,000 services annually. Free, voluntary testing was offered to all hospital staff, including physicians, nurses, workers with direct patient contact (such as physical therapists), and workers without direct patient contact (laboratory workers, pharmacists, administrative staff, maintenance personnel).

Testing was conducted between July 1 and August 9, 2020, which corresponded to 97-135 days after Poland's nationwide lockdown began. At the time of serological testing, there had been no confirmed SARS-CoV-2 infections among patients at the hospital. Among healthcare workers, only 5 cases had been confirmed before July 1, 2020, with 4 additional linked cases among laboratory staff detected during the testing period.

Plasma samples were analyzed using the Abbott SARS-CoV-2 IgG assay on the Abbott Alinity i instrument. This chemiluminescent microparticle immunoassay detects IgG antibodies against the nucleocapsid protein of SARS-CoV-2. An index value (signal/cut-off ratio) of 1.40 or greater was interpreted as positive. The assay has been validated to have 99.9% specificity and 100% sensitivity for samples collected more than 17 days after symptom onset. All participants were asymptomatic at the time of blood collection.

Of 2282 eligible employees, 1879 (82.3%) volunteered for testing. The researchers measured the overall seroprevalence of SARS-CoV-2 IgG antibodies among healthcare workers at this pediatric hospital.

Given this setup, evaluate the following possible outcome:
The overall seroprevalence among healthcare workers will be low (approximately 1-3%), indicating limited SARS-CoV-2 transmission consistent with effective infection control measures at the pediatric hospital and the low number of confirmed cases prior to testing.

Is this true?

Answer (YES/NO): NO